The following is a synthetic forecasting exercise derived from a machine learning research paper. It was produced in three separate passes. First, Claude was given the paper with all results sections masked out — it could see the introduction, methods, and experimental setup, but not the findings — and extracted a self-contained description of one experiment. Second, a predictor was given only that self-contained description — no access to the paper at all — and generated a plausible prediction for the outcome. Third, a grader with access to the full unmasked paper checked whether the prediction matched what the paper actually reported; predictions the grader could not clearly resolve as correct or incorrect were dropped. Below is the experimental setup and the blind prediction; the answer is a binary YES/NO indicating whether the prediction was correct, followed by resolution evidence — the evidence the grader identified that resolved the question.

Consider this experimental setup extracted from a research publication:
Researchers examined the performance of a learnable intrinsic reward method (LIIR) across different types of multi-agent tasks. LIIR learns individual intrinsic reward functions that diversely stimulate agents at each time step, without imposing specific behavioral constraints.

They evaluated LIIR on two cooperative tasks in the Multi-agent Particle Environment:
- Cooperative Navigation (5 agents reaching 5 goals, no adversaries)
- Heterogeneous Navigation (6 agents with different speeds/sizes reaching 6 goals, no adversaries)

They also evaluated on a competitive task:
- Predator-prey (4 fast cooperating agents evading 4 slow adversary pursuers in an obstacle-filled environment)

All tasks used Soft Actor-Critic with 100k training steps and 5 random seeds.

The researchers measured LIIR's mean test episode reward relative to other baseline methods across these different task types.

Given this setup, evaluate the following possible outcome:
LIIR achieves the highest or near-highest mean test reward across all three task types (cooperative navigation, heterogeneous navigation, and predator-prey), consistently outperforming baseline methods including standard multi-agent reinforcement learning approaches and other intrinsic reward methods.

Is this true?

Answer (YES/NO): NO